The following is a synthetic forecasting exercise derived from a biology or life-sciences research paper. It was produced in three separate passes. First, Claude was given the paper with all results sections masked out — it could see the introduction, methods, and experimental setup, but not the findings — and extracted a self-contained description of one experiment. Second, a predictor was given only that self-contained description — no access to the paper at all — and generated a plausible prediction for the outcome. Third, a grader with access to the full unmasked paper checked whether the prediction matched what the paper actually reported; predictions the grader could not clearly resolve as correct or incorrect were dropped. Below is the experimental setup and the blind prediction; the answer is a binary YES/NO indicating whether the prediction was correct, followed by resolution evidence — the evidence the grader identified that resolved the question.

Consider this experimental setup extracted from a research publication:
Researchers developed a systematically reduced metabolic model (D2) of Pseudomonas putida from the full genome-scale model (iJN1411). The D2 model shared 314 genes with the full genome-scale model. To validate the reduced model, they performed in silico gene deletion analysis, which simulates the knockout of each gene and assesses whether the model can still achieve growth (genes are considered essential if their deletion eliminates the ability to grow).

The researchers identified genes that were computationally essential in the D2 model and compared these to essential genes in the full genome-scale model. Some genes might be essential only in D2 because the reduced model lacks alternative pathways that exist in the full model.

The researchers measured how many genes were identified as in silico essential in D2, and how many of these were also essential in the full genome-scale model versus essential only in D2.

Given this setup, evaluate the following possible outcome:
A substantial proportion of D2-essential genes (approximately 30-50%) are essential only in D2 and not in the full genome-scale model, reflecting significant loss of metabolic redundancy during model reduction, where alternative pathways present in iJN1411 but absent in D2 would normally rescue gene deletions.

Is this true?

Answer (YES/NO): NO